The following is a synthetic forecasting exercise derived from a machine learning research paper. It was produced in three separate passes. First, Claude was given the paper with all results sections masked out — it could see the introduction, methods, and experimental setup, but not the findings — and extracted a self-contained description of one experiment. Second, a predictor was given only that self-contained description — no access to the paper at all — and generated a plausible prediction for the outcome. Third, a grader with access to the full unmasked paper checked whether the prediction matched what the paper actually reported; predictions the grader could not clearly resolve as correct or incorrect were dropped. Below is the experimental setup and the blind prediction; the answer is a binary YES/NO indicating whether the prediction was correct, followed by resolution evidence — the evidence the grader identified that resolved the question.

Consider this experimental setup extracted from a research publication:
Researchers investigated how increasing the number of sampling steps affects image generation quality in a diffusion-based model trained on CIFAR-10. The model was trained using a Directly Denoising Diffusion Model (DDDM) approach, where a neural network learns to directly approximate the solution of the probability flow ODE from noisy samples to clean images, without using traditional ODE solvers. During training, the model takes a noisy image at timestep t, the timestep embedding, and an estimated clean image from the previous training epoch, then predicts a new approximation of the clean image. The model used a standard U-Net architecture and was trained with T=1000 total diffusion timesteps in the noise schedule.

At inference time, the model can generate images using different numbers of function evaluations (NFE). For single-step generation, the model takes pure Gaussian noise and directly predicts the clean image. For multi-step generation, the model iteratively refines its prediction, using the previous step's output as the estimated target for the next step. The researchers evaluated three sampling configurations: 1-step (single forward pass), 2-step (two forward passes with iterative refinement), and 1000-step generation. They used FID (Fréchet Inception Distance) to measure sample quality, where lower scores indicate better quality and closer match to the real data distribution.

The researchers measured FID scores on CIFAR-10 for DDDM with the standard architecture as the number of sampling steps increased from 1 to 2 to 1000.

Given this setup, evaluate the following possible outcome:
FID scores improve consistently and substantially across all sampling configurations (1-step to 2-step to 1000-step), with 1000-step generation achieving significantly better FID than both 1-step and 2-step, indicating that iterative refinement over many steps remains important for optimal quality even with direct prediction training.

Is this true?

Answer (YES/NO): NO